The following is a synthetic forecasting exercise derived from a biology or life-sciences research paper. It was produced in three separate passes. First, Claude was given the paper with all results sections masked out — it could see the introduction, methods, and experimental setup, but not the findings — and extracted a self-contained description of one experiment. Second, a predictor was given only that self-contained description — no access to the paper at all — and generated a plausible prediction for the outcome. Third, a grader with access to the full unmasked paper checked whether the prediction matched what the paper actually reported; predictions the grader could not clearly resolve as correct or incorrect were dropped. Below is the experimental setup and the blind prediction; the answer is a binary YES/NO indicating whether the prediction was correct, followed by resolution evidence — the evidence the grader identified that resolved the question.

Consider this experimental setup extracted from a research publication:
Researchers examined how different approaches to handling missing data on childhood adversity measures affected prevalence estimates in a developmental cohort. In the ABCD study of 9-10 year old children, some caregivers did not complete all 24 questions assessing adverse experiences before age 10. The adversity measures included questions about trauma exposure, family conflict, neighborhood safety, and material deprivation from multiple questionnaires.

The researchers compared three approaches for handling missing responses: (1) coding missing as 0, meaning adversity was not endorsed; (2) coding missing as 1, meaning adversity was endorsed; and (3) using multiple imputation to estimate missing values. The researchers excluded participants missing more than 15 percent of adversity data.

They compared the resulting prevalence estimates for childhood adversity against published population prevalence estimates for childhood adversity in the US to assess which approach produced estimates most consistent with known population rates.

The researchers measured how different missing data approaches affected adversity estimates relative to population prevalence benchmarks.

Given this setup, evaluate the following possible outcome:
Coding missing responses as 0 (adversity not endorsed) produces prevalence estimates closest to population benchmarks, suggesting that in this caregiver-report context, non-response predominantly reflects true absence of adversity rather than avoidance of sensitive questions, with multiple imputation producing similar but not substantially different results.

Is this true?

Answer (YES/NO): NO